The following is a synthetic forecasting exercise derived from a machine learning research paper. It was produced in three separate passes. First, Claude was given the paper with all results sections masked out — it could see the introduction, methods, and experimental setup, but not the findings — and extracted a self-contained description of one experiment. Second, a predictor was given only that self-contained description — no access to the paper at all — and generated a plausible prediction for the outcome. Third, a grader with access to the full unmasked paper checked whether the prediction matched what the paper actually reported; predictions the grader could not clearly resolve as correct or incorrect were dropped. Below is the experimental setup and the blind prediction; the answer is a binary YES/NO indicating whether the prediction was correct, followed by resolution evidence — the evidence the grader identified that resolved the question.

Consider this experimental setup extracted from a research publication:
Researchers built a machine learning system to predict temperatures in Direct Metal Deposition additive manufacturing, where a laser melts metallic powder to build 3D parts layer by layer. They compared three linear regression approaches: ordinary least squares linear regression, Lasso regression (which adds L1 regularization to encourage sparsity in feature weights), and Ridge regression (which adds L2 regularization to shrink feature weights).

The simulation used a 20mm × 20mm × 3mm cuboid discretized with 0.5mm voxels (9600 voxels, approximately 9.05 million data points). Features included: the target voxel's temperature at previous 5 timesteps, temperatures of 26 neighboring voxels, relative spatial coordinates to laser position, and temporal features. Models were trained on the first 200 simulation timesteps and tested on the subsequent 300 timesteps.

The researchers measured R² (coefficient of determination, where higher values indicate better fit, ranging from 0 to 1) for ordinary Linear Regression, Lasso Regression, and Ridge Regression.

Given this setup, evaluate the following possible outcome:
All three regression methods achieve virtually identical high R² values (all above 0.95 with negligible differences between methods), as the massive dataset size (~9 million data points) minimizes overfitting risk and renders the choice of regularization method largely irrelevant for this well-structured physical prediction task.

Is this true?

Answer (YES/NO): NO